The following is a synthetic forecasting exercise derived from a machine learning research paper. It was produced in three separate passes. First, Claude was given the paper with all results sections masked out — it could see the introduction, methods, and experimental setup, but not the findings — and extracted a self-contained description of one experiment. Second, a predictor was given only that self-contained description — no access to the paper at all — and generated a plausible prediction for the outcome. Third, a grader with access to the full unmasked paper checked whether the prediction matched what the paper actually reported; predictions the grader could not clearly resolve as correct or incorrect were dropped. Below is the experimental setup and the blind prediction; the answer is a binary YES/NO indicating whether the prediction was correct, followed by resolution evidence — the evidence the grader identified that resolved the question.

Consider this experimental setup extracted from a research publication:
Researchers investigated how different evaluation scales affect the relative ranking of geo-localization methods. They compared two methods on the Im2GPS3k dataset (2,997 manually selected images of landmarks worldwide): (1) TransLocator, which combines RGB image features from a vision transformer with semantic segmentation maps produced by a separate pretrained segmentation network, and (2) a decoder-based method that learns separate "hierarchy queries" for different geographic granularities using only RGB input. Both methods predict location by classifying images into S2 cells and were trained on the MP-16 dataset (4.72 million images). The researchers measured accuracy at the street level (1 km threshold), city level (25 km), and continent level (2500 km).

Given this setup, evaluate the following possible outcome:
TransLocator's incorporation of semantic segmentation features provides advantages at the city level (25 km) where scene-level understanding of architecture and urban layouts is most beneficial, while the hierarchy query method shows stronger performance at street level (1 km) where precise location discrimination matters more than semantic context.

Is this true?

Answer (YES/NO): NO